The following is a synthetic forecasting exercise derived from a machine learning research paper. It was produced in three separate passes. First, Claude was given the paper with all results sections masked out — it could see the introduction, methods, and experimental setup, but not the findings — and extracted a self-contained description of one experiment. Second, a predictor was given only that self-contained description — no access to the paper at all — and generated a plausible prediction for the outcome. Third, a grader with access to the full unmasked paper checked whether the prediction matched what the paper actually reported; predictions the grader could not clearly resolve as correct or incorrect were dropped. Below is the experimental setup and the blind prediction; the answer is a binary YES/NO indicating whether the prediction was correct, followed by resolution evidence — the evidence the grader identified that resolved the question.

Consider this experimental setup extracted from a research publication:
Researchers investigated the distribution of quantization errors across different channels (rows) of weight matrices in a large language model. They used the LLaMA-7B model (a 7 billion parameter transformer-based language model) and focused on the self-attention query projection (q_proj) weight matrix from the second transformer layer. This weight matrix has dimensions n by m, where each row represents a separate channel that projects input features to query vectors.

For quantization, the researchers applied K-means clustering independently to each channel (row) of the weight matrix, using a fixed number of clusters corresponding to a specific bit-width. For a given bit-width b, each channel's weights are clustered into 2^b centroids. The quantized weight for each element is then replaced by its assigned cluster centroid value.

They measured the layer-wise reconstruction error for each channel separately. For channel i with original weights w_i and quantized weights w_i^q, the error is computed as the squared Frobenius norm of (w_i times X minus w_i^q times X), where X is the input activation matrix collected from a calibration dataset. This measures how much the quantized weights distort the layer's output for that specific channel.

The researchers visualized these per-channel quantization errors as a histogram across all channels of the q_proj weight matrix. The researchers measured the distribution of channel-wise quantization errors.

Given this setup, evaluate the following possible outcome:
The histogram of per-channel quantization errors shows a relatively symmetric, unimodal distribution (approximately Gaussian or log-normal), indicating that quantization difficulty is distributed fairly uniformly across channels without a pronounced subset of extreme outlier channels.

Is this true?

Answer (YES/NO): NO